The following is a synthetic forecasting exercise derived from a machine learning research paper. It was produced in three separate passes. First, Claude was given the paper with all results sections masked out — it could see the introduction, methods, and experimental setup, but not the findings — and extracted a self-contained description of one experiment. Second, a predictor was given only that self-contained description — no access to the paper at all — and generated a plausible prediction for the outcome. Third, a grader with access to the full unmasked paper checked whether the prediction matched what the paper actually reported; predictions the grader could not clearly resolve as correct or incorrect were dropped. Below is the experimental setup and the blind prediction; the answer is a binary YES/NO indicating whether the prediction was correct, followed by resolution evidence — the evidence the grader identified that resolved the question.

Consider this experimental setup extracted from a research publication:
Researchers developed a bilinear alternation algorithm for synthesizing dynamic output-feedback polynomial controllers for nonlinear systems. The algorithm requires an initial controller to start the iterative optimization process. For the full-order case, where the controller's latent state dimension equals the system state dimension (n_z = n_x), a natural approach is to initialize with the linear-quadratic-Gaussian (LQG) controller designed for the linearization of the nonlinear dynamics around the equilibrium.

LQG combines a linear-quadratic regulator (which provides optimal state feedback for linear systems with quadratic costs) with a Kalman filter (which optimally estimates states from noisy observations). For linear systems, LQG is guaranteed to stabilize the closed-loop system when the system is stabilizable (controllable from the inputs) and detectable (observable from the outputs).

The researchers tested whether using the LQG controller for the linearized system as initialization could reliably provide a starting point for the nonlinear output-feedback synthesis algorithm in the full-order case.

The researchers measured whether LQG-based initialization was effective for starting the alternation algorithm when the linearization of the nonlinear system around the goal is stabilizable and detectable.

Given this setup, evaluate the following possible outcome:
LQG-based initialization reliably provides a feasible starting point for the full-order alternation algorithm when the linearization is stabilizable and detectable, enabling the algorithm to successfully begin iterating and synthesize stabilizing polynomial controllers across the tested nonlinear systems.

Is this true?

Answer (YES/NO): YES